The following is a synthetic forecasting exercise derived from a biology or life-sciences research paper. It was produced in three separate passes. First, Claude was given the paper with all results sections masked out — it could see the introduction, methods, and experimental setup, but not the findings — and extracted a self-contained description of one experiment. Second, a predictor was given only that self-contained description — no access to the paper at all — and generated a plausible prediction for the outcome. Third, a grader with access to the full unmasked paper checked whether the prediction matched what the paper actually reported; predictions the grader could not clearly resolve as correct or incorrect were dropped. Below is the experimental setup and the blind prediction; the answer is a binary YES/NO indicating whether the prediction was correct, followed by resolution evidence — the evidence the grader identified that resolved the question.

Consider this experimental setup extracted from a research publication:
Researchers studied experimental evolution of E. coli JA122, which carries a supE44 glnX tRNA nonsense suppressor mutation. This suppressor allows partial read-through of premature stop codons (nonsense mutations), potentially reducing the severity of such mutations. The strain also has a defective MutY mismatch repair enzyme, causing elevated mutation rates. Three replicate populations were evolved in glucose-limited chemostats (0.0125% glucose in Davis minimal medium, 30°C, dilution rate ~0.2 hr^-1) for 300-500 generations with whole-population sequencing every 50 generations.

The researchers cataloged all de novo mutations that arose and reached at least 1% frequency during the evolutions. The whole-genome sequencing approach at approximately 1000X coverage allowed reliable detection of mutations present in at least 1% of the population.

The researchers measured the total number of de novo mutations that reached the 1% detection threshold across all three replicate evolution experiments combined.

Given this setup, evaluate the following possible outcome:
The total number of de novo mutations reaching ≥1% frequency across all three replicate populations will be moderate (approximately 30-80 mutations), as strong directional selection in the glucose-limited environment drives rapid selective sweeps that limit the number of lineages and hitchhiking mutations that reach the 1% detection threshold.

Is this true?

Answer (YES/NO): NO